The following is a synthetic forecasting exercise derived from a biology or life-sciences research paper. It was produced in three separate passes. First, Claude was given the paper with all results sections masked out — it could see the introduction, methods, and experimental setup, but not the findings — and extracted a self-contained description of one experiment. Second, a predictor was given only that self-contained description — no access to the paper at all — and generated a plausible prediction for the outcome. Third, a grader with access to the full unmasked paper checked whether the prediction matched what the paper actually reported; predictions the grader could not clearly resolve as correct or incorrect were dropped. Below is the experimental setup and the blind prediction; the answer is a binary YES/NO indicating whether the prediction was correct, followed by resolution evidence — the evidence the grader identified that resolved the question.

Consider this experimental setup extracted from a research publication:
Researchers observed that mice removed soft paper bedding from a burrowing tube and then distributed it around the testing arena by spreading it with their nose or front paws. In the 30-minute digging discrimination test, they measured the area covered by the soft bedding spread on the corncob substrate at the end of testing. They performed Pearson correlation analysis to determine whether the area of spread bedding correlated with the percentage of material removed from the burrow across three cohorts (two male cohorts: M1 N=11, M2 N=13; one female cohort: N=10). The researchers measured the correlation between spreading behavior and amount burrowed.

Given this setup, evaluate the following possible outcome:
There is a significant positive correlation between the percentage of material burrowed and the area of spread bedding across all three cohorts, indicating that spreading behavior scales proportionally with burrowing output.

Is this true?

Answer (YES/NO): NO